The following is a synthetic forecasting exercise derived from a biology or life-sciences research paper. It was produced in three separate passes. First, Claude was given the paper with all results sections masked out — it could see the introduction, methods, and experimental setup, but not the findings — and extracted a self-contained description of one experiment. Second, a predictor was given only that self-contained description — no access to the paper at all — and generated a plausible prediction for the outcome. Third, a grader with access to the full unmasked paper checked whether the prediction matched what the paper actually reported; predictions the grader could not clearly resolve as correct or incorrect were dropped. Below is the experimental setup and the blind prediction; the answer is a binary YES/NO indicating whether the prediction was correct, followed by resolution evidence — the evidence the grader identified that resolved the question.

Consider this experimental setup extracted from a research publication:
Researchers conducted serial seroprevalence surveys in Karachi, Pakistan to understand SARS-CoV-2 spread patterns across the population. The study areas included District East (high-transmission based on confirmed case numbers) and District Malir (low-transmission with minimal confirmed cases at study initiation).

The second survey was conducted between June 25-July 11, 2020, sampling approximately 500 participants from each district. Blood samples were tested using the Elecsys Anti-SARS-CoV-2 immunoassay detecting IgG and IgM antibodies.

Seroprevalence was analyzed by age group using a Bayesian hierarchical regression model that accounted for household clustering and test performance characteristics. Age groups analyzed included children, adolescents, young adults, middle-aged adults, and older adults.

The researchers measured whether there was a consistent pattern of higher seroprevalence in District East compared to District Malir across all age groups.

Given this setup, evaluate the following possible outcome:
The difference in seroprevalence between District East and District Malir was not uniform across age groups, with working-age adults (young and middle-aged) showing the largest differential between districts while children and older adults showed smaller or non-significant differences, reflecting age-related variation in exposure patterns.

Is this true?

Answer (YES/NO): NO